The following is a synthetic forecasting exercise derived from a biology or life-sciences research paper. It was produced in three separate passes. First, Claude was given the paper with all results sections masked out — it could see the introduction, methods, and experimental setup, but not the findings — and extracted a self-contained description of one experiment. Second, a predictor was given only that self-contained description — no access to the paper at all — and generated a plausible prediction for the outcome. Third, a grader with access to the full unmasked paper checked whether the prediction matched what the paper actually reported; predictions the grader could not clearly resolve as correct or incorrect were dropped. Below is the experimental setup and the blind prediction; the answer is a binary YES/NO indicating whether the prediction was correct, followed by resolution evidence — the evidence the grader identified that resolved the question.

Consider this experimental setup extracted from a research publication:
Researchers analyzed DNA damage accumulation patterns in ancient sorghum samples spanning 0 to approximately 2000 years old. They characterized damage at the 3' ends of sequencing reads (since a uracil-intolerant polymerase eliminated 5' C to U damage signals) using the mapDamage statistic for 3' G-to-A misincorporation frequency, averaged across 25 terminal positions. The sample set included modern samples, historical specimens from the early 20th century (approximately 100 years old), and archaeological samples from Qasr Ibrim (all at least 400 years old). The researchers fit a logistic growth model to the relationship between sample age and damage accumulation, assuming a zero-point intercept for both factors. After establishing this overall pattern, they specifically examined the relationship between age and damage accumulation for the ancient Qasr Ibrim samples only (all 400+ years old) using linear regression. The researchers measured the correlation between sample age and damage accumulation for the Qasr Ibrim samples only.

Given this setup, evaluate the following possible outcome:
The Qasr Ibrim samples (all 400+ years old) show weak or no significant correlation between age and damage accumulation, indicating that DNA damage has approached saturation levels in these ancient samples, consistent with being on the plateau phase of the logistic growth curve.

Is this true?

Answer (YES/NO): YES